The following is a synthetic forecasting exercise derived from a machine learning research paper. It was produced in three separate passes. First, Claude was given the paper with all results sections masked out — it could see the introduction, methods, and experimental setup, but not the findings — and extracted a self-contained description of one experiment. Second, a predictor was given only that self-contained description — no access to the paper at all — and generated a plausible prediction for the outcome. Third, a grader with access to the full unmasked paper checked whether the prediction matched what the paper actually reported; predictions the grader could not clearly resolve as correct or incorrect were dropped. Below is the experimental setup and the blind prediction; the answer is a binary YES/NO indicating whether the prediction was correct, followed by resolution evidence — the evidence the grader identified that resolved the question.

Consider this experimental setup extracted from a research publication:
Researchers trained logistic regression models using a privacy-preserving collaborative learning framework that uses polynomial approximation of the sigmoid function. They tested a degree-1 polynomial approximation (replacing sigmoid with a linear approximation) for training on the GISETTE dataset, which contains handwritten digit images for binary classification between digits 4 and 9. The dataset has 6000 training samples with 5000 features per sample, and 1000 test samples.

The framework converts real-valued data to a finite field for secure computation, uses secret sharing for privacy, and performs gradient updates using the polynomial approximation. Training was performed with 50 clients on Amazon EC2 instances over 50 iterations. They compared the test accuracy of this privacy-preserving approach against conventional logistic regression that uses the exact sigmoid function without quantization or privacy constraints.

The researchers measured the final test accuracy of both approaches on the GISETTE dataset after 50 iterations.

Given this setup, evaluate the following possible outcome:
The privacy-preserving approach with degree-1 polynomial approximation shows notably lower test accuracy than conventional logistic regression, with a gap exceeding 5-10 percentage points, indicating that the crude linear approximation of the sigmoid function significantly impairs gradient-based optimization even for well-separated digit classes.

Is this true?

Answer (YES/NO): NO